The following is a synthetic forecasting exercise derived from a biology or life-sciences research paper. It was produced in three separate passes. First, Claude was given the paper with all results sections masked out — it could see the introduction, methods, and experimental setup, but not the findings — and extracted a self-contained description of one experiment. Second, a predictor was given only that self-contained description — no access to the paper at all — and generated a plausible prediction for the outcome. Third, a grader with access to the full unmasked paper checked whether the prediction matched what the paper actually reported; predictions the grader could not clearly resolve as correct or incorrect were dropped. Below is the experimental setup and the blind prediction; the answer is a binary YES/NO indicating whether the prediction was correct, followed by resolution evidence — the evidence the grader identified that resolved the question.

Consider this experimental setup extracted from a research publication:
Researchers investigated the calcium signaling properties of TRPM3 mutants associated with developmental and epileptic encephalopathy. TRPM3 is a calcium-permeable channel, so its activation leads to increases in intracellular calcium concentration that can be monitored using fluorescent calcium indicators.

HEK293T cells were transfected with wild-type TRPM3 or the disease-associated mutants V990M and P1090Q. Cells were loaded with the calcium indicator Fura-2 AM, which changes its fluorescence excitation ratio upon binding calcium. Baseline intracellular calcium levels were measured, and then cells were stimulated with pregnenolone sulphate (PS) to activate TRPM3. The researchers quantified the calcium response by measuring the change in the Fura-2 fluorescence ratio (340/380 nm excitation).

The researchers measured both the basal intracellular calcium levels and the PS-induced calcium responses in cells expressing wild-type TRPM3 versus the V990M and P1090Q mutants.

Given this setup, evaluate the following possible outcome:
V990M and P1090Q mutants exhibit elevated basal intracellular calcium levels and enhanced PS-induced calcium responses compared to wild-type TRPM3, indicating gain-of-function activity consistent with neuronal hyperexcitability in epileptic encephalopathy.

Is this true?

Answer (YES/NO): YES